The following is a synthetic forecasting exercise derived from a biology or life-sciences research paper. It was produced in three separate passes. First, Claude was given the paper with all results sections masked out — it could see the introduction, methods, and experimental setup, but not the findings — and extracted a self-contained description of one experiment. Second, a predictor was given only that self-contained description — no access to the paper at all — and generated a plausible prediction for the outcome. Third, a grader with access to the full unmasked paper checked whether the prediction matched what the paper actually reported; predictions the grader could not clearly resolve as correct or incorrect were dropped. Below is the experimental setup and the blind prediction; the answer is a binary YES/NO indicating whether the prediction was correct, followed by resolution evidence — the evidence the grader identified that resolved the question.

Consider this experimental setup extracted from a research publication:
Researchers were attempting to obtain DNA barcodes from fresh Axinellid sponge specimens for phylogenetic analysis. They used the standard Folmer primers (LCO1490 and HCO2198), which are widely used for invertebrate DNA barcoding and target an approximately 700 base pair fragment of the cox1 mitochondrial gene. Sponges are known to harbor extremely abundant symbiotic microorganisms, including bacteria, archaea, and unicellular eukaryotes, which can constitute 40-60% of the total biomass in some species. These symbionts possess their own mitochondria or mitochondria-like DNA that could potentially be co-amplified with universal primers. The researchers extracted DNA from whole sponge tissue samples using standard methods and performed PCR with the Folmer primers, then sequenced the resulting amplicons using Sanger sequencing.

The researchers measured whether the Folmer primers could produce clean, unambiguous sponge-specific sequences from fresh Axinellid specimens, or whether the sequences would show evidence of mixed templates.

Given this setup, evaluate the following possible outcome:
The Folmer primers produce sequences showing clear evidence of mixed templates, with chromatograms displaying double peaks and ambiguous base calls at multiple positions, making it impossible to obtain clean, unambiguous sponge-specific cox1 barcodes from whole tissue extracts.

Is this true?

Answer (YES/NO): YES